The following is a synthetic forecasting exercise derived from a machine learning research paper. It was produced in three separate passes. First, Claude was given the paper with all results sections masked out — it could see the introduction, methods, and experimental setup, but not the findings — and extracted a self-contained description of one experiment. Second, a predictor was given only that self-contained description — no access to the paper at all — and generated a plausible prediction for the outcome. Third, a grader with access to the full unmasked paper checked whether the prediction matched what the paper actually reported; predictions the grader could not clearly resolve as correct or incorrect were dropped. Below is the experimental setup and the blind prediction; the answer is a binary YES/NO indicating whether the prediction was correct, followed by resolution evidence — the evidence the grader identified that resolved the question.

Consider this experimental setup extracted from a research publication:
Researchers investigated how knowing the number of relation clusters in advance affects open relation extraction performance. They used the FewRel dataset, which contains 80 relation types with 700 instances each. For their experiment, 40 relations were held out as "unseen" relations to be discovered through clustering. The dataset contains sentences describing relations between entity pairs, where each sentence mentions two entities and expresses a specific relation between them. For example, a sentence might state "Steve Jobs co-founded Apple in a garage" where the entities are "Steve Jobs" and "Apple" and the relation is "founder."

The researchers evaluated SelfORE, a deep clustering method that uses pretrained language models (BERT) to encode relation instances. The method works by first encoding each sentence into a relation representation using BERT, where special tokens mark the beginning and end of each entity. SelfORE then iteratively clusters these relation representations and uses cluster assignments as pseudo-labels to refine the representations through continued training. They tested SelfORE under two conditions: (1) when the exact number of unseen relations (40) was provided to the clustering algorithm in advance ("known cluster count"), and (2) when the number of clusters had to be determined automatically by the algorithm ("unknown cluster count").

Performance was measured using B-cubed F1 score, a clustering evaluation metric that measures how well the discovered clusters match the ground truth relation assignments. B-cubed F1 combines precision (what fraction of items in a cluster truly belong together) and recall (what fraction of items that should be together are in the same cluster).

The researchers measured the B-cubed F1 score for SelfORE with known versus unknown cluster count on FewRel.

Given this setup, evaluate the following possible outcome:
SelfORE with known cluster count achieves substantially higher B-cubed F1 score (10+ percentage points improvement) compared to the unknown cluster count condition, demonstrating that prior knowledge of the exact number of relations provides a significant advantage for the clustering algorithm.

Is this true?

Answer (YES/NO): NO